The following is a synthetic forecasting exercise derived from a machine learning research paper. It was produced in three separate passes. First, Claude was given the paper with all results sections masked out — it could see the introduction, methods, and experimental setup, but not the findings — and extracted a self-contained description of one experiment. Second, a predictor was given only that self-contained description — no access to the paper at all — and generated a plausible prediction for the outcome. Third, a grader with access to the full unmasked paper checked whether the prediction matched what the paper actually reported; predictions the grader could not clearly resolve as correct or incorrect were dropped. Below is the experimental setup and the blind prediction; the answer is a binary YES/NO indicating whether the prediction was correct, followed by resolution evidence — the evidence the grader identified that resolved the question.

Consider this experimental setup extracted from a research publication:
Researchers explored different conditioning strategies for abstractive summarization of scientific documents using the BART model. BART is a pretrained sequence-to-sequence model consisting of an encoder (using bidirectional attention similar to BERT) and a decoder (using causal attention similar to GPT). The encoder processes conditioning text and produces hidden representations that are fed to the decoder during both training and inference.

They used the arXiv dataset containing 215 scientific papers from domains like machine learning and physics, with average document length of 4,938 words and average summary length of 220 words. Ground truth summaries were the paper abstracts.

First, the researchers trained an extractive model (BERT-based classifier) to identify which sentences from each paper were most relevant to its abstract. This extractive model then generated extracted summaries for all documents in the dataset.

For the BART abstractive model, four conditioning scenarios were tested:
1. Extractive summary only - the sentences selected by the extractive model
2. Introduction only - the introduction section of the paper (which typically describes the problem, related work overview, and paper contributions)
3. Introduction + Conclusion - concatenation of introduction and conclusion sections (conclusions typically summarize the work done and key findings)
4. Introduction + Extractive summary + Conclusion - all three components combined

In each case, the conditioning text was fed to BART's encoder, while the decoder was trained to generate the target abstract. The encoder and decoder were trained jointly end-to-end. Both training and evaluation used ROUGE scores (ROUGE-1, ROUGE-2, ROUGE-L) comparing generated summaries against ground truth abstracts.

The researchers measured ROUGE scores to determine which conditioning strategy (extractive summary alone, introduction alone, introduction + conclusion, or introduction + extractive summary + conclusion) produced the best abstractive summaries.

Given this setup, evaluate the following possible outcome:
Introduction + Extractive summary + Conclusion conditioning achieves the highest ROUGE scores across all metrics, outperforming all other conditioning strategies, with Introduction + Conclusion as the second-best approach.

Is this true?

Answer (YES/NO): NO